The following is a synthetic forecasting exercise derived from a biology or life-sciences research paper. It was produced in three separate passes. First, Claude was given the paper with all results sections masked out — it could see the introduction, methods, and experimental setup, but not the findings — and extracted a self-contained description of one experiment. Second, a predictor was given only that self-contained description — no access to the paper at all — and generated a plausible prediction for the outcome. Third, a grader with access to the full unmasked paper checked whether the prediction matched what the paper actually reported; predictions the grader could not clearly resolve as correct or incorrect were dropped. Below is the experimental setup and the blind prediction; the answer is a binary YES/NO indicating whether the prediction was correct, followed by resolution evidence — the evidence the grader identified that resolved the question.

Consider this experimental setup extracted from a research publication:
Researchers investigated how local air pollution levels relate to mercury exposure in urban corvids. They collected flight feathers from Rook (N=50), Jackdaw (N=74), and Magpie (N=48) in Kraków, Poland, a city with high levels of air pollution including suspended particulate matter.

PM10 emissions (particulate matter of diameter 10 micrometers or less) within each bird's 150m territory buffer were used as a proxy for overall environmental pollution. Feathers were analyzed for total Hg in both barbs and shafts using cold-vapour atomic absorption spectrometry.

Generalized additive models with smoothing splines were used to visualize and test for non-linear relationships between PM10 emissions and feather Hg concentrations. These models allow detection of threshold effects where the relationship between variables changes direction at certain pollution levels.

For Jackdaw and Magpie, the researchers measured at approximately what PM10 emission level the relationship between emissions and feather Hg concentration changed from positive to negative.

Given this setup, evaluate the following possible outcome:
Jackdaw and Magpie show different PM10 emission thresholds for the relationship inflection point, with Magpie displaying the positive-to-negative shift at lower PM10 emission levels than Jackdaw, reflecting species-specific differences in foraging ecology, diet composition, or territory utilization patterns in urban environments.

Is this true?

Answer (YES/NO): NO